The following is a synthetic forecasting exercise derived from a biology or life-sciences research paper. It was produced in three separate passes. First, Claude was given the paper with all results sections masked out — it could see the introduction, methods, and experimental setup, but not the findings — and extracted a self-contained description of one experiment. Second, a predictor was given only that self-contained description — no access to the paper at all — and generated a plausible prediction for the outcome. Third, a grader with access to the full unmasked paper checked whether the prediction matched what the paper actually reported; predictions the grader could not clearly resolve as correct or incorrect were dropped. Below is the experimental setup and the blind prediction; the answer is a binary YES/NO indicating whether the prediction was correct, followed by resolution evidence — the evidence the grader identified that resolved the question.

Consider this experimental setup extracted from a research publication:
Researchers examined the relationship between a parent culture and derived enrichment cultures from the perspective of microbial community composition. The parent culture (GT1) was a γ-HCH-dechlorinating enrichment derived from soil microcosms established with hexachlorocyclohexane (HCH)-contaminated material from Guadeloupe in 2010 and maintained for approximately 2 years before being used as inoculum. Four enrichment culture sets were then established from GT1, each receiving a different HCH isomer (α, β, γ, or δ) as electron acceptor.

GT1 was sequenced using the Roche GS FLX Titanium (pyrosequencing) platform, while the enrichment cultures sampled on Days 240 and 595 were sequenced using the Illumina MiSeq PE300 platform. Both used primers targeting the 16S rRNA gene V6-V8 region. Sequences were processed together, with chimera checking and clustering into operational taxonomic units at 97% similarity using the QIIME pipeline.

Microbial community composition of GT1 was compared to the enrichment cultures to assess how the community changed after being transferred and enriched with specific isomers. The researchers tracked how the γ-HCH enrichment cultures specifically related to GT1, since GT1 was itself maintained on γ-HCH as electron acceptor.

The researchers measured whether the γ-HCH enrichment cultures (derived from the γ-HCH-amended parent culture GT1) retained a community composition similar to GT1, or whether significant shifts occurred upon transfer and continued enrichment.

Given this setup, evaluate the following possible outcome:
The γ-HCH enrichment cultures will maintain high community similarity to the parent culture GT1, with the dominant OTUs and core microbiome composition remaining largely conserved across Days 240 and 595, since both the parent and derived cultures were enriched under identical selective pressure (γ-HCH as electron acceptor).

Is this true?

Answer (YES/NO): NO